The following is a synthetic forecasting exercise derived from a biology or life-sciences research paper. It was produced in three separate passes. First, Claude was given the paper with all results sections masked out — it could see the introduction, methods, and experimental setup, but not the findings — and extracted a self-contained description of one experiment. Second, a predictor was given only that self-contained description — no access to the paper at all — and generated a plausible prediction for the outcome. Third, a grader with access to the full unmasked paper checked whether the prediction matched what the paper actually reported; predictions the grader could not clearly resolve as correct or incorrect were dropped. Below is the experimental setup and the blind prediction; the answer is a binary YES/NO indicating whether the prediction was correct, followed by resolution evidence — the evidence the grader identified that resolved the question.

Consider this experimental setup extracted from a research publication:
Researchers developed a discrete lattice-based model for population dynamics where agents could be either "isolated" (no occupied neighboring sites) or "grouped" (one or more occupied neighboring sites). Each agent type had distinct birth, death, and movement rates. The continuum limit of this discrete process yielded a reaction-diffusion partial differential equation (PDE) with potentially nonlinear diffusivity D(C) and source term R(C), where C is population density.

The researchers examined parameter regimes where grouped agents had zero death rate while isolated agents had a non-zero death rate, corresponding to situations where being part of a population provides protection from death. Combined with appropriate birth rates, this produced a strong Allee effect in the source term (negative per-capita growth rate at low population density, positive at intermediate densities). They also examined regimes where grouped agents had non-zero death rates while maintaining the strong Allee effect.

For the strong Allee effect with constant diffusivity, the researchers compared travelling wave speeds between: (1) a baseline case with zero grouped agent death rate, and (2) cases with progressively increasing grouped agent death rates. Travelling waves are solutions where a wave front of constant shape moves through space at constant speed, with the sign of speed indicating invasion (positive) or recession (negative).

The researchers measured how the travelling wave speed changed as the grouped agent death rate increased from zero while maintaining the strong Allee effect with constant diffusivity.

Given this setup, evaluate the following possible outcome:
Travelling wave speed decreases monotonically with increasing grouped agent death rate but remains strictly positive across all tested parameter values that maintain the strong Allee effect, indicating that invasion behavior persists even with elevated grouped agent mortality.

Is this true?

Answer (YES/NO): NO